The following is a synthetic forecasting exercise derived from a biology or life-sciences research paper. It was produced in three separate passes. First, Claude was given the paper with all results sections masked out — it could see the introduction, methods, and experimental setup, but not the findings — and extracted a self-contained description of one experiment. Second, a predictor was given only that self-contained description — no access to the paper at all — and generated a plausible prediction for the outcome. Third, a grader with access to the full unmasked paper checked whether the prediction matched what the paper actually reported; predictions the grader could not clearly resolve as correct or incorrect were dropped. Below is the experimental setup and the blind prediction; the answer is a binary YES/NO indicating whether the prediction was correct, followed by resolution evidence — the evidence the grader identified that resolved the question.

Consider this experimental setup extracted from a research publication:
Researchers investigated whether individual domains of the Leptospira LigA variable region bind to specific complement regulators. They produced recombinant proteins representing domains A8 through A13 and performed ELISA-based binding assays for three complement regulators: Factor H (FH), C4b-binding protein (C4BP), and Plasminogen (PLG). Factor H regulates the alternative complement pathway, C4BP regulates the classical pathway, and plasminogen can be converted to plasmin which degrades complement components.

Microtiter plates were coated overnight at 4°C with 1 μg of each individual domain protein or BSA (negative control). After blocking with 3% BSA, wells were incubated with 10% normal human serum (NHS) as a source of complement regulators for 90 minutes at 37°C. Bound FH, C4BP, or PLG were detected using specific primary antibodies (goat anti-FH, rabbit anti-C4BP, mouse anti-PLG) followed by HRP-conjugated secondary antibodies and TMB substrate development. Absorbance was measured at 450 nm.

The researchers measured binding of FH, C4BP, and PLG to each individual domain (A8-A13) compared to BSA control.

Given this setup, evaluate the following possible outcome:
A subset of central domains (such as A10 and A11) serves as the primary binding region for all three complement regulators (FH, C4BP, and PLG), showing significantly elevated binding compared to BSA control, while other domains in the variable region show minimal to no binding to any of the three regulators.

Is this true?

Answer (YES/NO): NO